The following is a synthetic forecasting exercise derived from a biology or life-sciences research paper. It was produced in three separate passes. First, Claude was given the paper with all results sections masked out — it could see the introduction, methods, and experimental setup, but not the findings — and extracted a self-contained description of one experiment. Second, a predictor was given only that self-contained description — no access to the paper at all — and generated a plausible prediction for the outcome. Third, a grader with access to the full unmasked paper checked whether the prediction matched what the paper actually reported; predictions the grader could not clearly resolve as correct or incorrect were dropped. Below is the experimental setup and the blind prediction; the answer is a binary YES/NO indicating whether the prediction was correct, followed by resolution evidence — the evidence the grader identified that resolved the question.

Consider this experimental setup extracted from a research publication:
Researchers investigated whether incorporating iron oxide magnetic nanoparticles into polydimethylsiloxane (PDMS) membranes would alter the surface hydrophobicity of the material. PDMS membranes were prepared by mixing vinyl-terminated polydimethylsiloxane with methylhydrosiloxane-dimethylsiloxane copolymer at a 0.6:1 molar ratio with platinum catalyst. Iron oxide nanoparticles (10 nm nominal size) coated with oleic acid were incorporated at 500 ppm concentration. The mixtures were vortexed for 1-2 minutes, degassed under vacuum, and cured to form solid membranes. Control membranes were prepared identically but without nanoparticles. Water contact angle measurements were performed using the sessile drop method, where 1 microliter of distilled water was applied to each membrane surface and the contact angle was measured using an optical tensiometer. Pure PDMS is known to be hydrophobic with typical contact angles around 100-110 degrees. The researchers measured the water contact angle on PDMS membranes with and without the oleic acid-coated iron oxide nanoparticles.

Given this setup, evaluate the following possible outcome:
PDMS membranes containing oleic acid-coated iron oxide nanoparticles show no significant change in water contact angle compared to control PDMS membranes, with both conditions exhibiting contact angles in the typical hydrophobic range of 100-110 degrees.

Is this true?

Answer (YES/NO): YES